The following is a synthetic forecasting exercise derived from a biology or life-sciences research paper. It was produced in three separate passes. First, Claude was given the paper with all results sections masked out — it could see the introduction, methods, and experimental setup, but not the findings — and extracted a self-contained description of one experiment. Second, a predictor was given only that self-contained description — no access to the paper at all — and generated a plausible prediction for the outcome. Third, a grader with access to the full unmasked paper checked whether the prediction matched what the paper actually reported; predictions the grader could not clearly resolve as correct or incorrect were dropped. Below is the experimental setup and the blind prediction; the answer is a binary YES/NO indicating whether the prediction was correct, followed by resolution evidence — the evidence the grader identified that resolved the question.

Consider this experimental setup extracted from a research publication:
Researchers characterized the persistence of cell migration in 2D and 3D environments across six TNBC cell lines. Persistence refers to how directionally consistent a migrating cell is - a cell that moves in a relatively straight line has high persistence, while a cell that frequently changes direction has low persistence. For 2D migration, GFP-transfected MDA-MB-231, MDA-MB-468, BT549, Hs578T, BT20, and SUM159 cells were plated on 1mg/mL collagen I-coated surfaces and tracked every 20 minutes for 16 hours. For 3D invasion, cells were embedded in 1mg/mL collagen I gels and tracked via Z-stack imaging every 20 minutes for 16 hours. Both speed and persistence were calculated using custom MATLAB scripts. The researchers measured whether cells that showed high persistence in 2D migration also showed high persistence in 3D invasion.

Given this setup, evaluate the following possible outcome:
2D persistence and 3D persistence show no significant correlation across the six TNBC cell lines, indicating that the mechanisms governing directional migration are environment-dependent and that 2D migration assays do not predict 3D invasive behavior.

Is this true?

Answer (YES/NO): YES